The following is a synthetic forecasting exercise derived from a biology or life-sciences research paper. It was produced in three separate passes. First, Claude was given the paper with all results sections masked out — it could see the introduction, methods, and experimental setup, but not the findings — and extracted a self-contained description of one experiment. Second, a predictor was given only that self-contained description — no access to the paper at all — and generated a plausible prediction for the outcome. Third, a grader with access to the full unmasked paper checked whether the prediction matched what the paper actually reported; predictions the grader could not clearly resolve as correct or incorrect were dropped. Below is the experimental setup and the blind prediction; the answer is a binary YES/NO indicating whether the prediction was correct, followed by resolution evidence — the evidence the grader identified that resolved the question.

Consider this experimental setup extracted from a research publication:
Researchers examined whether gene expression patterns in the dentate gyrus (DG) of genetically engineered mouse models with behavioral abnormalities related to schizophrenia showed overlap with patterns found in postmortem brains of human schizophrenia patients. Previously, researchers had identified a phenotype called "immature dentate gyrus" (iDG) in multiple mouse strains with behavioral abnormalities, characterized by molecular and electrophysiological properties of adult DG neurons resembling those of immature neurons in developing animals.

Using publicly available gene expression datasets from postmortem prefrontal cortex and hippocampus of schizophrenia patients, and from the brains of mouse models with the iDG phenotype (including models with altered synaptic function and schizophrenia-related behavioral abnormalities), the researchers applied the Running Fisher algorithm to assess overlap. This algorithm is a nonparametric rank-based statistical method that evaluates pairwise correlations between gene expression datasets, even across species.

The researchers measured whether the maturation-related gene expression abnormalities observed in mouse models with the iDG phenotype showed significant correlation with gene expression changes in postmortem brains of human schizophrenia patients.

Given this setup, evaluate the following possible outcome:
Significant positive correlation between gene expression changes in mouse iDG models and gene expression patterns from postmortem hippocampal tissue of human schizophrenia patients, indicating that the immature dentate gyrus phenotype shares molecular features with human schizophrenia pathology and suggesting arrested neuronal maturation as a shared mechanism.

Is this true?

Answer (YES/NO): NO